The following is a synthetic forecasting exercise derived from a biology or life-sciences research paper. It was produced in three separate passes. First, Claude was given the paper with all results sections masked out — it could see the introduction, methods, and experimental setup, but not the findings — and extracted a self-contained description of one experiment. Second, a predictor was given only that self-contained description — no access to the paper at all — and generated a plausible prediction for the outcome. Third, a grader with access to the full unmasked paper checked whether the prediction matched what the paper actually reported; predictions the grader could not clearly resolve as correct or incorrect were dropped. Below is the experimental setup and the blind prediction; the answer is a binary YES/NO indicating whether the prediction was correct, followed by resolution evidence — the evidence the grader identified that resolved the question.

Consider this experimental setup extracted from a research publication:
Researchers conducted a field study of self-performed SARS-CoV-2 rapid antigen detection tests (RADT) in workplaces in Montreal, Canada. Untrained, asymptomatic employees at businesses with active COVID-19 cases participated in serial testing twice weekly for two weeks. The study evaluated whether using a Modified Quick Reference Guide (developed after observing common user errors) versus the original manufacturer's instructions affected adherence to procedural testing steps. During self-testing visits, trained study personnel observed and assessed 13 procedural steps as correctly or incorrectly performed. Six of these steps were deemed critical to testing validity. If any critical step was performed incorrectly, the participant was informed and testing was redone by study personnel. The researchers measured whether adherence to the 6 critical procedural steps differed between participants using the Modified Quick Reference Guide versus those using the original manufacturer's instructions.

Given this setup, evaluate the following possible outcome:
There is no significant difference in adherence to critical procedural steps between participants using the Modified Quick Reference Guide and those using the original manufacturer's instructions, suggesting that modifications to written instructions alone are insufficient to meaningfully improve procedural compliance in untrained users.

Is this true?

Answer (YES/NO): YES